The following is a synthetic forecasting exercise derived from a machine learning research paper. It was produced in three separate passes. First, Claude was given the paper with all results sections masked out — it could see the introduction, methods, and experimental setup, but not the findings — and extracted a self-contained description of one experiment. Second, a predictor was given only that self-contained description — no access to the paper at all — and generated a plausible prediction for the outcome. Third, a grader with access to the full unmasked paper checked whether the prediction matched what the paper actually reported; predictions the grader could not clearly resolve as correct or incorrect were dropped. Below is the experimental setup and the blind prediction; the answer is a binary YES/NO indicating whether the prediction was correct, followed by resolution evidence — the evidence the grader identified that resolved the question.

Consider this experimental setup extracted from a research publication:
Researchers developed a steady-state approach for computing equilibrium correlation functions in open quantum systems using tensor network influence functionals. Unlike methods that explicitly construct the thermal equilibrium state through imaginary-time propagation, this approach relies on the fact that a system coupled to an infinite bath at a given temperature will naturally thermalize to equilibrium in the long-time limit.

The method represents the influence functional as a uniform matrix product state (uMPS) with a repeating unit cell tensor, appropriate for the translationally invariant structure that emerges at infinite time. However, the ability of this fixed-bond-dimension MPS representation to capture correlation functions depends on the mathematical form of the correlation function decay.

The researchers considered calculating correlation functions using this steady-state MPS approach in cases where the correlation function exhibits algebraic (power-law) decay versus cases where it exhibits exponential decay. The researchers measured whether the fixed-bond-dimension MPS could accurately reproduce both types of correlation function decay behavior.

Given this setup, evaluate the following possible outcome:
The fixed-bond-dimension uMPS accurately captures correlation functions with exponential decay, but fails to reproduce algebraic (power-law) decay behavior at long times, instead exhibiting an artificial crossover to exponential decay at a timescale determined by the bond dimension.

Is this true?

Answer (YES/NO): YES